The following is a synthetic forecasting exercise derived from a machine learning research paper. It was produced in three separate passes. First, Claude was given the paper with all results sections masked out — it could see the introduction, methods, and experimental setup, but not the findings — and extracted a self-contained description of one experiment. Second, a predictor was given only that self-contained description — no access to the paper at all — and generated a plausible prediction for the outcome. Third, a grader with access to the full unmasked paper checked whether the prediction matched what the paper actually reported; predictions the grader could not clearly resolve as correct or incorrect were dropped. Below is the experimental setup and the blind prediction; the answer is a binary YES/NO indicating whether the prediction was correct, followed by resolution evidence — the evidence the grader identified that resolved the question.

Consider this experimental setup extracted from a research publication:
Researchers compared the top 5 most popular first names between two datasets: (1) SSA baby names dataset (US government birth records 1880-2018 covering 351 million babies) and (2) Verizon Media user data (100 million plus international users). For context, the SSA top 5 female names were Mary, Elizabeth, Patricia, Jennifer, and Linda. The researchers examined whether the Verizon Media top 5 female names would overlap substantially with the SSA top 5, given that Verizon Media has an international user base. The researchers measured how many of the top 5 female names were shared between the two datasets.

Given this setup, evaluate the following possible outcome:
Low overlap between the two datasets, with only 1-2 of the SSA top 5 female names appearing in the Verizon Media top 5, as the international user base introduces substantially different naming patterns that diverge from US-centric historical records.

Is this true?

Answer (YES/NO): YES